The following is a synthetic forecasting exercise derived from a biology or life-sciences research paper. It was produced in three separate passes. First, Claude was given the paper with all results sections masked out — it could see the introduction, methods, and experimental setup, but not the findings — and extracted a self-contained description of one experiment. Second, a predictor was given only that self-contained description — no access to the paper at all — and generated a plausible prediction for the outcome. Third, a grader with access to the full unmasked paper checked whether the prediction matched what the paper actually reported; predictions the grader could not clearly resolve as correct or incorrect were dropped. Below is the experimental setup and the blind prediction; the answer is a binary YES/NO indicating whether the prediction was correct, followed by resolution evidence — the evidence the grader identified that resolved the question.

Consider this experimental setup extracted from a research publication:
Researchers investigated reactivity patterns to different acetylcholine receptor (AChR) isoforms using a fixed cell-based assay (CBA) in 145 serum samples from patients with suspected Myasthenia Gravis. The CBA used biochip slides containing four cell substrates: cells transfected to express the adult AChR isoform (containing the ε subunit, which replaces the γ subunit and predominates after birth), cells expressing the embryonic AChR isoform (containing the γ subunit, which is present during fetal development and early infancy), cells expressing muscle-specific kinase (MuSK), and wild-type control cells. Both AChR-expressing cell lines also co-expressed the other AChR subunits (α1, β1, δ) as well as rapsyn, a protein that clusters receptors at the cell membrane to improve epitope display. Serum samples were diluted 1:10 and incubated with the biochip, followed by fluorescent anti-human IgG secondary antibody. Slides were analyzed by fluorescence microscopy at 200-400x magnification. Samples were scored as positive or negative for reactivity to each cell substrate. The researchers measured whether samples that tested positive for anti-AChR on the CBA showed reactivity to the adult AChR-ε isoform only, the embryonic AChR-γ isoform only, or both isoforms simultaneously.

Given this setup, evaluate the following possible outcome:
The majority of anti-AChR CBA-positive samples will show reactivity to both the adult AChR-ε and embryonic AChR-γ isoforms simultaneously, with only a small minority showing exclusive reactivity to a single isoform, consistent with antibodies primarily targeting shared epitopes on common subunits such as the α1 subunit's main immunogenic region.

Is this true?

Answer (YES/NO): YES